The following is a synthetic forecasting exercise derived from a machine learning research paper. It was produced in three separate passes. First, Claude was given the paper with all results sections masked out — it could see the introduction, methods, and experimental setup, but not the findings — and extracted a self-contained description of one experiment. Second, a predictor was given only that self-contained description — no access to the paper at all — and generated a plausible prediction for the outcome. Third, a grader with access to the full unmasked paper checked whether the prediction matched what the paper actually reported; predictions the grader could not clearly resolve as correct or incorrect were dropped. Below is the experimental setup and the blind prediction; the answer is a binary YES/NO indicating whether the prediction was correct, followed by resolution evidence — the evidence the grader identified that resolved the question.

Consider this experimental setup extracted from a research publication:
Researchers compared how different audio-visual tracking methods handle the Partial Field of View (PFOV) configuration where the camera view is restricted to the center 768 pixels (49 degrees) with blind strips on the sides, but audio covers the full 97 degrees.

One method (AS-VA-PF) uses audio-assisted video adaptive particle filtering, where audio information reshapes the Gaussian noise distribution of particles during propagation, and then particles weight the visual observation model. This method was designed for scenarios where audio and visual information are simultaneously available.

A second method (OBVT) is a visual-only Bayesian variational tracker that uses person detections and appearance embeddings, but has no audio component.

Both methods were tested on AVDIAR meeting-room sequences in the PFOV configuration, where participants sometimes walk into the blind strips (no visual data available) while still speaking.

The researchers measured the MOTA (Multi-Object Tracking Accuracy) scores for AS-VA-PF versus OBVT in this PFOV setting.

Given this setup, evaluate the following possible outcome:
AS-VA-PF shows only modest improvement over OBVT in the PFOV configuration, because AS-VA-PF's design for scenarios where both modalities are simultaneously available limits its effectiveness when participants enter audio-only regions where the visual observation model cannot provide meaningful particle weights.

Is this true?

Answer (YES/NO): NO